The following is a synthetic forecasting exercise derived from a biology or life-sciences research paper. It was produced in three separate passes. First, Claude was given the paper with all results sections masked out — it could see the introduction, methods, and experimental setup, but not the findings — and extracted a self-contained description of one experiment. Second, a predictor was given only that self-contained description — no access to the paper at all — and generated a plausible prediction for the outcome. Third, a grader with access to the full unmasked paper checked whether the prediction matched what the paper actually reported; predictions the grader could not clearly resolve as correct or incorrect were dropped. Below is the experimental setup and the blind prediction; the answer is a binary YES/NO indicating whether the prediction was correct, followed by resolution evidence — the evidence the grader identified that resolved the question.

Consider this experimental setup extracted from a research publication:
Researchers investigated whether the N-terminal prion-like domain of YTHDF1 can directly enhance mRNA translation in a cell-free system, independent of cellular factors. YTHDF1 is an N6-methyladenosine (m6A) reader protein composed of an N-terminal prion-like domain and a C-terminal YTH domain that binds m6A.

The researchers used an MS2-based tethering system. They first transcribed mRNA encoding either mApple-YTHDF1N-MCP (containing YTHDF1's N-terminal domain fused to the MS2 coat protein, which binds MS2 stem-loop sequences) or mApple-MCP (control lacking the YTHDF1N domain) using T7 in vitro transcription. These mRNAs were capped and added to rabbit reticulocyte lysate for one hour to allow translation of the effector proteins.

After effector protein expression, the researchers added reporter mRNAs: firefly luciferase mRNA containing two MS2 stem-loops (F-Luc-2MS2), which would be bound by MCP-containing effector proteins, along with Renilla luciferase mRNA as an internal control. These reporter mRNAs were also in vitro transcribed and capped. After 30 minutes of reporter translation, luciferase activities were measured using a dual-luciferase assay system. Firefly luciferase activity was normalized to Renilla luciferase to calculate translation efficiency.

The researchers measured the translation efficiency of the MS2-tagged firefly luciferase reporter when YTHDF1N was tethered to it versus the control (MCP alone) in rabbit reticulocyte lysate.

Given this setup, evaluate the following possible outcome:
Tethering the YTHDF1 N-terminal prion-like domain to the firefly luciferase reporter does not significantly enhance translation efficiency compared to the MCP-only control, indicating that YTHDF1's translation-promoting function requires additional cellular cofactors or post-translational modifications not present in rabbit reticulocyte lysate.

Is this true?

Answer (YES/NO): NO